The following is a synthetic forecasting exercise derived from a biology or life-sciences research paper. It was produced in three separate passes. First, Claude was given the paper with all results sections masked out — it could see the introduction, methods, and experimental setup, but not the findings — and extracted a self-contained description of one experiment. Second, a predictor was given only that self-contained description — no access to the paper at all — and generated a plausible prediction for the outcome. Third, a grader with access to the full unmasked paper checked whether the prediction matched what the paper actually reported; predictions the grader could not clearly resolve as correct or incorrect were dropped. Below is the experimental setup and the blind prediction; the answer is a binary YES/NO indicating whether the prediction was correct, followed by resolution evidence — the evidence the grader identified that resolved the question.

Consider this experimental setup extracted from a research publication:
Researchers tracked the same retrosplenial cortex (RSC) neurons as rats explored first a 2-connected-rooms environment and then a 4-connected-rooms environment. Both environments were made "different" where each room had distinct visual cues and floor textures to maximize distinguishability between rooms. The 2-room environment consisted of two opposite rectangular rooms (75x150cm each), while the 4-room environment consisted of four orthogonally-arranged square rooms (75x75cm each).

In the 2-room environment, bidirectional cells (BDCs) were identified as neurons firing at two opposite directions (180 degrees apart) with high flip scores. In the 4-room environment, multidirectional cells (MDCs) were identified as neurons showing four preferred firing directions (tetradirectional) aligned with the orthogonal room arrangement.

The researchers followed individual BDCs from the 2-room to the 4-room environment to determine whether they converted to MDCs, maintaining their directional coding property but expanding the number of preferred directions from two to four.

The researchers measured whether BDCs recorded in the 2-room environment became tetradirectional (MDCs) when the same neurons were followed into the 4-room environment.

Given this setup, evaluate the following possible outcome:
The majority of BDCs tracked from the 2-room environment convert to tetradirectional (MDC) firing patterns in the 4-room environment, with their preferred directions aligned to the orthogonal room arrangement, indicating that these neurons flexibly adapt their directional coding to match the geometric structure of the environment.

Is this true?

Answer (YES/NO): YES